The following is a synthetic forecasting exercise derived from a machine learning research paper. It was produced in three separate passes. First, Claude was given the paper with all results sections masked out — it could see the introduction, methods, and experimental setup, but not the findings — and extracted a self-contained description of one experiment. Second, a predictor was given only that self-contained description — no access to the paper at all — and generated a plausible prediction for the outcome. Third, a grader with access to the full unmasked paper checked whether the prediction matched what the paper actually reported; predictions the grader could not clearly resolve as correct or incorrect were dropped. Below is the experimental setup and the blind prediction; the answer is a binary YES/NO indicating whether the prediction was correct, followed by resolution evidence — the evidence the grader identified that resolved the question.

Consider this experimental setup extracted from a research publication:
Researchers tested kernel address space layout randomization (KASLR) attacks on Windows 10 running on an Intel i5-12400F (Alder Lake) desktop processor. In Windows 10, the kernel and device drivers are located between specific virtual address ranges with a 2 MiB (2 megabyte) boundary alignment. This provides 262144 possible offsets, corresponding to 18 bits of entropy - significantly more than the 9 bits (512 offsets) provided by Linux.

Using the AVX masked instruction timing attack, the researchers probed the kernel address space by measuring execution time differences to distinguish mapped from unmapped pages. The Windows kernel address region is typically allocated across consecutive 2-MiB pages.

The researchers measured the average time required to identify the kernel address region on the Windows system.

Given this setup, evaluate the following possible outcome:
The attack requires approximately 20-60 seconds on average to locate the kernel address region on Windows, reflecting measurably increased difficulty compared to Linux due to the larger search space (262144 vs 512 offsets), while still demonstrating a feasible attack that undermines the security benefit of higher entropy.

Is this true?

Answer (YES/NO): NO